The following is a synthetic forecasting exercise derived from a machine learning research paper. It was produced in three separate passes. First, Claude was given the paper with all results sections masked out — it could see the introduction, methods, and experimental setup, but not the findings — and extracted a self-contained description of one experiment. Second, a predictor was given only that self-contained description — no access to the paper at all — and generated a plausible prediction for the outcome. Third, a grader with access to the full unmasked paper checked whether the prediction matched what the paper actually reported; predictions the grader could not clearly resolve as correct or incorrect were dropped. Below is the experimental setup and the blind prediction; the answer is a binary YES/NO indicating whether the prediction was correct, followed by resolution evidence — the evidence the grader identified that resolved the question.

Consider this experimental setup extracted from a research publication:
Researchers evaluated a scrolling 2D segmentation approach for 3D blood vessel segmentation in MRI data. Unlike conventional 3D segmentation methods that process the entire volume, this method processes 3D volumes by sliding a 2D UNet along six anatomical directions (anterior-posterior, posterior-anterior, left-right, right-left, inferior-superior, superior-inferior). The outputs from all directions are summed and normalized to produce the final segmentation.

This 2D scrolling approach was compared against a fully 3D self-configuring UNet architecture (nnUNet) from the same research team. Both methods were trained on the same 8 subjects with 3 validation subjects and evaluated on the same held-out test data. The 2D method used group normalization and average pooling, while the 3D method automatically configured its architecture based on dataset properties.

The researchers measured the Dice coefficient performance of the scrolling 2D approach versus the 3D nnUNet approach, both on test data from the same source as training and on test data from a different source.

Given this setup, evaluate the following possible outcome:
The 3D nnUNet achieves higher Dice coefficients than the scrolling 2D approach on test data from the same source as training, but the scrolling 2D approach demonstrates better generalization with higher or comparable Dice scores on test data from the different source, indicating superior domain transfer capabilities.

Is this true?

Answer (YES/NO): NO